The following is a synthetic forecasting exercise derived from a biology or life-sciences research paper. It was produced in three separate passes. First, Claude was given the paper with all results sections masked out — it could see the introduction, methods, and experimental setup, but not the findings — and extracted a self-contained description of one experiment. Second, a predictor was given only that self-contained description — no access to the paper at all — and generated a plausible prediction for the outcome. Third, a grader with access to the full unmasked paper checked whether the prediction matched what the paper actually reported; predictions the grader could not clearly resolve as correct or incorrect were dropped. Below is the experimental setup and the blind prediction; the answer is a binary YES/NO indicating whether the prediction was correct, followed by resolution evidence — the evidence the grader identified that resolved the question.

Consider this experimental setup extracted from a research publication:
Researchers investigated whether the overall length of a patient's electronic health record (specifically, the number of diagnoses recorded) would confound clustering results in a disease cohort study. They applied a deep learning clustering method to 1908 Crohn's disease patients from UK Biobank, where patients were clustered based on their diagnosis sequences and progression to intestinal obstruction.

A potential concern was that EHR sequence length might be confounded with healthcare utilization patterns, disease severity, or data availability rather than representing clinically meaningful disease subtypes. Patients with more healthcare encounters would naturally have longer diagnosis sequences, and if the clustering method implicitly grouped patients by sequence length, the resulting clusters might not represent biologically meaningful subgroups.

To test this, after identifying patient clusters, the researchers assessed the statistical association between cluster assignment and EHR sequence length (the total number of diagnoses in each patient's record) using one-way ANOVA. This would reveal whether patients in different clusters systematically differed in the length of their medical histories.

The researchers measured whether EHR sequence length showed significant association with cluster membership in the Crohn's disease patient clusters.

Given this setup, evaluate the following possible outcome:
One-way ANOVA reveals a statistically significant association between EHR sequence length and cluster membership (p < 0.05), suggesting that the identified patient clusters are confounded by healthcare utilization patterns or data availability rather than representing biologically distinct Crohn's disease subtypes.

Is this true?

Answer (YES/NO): NO